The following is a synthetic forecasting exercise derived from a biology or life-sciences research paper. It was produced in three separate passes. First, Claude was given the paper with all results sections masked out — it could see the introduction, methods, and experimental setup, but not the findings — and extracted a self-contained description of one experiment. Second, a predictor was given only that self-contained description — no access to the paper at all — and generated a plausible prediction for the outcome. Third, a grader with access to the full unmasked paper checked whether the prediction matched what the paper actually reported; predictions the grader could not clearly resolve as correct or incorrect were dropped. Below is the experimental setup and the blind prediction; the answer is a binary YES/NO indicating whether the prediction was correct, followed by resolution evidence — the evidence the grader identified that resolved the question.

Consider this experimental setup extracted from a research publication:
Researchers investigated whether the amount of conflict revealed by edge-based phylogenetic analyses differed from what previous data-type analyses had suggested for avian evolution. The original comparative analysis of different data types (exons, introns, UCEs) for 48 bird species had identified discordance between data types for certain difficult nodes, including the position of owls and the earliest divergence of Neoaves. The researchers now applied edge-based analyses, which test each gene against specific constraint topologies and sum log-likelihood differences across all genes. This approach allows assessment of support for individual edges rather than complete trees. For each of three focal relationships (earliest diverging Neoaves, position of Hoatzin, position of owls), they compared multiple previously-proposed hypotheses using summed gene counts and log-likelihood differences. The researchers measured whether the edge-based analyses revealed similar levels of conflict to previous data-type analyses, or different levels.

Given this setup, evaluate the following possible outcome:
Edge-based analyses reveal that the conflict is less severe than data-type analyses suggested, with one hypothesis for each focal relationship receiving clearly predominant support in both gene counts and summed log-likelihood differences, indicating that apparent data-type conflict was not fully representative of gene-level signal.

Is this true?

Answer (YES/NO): NO